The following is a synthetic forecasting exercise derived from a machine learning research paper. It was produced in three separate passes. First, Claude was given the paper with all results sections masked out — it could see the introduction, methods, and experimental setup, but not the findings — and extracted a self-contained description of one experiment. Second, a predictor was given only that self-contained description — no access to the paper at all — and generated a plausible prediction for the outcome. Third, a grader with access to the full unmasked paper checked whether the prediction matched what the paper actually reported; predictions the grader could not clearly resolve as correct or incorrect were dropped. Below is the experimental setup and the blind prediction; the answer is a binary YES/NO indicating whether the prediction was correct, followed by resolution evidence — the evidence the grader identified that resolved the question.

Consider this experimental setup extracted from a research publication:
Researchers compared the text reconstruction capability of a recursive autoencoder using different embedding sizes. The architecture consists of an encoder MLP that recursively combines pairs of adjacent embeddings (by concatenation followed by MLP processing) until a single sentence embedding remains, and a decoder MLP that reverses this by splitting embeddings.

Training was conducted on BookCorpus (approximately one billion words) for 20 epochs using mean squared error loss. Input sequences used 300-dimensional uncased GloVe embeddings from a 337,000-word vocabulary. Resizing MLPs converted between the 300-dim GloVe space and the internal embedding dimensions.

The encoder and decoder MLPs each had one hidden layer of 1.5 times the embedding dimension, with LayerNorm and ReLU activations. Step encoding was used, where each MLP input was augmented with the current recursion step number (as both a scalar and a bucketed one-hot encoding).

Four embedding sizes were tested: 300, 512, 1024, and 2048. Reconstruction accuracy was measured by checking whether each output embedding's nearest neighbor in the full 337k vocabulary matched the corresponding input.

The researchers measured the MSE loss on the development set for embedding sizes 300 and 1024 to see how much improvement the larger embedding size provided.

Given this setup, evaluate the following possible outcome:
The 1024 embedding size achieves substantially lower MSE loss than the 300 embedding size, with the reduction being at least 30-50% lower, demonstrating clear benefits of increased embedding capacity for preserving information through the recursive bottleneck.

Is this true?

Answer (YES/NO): YES